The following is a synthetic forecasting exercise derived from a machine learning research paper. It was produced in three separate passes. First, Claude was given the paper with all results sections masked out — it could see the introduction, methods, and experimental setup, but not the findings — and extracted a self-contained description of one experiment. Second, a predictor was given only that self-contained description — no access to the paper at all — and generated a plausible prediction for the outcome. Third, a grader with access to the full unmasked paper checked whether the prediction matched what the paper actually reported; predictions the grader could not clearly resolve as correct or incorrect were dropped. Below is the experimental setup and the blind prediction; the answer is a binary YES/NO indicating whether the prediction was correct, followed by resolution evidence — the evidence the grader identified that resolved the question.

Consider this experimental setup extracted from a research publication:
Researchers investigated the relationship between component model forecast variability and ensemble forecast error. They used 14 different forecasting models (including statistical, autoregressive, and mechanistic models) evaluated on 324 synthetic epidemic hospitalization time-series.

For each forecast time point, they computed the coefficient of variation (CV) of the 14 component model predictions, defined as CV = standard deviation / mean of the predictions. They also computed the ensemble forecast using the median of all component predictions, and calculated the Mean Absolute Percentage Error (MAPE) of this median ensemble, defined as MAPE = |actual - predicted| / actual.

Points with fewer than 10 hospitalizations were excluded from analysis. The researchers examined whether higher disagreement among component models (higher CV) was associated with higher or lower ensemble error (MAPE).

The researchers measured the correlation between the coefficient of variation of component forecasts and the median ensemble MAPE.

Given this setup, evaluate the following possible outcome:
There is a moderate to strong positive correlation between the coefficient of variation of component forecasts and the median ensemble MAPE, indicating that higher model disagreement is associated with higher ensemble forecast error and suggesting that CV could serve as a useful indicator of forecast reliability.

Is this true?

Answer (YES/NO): YES